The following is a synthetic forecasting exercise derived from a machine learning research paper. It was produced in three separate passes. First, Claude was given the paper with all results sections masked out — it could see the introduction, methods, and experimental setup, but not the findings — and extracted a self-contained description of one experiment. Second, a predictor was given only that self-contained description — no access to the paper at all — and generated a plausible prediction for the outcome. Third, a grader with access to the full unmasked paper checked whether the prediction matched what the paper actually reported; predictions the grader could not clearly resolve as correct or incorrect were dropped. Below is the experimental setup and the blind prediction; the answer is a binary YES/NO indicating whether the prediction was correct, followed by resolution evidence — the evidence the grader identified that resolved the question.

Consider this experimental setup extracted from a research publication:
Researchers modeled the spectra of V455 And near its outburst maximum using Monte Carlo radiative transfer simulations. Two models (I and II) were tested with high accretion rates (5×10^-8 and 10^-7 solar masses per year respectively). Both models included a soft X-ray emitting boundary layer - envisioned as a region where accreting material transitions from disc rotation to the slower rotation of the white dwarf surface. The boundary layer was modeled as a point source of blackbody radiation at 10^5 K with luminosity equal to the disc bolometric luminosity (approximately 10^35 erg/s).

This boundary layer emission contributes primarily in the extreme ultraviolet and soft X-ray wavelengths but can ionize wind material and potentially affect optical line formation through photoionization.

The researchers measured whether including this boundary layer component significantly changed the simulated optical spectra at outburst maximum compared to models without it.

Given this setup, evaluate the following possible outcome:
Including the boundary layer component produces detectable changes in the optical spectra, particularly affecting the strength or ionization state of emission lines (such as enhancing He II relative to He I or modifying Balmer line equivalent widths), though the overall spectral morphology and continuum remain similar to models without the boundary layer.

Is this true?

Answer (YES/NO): NO